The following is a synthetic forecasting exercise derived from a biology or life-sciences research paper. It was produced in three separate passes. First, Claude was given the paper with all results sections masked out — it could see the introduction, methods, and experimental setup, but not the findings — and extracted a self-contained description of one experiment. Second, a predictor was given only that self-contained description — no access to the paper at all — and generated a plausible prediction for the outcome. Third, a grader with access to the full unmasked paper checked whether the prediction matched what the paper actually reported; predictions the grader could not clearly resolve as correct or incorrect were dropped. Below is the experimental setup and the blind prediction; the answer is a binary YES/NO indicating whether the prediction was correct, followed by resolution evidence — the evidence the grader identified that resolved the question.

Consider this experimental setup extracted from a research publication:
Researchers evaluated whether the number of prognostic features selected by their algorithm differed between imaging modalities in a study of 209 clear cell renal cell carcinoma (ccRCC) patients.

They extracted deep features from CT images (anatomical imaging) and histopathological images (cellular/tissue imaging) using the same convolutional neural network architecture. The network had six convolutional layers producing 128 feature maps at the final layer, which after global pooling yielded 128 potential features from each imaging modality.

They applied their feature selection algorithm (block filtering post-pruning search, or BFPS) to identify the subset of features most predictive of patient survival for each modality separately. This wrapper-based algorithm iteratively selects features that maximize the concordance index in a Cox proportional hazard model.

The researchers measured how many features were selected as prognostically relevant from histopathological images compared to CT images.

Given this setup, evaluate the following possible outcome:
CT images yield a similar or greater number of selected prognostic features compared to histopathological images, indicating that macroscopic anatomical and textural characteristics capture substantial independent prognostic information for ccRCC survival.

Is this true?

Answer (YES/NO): YES